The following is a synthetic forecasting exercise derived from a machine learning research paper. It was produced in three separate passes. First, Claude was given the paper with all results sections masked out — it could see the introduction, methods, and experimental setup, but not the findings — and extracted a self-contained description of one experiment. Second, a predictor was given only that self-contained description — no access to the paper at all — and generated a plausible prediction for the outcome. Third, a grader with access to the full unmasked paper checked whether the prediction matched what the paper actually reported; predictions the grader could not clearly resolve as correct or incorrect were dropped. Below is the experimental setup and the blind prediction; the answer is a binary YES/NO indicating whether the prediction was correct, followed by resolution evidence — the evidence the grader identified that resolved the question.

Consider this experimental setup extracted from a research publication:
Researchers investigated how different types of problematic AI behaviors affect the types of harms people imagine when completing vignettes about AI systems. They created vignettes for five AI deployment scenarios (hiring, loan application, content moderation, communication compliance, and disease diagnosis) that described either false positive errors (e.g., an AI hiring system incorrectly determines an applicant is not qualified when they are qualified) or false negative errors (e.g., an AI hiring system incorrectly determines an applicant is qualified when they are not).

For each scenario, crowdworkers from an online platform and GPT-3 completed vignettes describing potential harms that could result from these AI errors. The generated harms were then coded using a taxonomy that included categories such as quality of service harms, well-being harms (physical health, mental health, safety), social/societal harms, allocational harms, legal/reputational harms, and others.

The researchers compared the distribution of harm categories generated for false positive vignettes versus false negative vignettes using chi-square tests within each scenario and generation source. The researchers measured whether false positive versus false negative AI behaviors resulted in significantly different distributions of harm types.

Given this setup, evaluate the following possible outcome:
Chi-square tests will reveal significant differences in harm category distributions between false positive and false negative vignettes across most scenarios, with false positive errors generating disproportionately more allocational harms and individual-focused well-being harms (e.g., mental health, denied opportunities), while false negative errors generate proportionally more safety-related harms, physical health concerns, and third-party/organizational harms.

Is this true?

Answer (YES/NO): NO